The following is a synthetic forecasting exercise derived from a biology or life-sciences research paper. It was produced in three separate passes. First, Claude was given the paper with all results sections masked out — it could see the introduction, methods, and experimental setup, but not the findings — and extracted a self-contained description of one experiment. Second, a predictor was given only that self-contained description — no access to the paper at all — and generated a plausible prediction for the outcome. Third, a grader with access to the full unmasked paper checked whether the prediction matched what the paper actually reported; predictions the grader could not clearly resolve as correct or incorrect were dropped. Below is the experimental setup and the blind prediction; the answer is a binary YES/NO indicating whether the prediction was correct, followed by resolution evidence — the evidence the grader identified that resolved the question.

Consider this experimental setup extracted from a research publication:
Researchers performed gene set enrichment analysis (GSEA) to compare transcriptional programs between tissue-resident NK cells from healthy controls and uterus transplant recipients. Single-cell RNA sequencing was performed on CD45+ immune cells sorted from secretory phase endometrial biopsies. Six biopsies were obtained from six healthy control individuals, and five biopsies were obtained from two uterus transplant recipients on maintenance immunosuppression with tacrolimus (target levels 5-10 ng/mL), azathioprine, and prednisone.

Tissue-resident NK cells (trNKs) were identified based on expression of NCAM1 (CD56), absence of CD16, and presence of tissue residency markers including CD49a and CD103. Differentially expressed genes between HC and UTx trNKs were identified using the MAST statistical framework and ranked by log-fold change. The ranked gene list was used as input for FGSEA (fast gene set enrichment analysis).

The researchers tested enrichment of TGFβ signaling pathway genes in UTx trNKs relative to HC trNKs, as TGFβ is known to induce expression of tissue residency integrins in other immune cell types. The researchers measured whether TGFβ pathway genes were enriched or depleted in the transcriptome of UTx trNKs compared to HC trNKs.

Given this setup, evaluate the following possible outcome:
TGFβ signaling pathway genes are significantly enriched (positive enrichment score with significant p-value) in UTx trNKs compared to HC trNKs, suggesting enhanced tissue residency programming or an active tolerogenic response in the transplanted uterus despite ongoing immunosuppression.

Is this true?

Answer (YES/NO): NO